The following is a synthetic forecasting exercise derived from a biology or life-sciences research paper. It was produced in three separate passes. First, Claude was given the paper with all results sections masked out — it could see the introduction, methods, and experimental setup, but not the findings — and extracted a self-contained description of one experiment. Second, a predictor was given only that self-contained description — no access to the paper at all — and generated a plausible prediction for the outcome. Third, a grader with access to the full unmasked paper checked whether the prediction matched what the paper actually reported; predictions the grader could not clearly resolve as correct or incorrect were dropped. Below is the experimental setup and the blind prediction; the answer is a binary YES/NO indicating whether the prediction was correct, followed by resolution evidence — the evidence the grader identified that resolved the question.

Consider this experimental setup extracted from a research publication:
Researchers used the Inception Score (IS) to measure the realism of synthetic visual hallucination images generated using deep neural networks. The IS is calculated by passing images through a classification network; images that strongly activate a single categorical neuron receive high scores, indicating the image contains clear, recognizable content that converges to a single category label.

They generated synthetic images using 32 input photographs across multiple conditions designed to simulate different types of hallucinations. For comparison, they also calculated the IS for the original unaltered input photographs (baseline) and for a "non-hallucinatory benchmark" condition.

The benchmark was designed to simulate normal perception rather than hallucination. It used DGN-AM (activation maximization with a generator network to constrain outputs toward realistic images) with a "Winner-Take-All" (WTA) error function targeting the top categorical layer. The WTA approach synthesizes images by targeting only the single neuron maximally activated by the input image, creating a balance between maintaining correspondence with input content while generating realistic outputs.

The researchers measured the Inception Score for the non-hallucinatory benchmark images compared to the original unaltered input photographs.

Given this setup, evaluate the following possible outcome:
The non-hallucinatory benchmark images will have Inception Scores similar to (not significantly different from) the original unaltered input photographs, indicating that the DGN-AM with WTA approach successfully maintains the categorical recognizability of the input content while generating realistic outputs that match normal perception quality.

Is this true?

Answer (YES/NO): NO